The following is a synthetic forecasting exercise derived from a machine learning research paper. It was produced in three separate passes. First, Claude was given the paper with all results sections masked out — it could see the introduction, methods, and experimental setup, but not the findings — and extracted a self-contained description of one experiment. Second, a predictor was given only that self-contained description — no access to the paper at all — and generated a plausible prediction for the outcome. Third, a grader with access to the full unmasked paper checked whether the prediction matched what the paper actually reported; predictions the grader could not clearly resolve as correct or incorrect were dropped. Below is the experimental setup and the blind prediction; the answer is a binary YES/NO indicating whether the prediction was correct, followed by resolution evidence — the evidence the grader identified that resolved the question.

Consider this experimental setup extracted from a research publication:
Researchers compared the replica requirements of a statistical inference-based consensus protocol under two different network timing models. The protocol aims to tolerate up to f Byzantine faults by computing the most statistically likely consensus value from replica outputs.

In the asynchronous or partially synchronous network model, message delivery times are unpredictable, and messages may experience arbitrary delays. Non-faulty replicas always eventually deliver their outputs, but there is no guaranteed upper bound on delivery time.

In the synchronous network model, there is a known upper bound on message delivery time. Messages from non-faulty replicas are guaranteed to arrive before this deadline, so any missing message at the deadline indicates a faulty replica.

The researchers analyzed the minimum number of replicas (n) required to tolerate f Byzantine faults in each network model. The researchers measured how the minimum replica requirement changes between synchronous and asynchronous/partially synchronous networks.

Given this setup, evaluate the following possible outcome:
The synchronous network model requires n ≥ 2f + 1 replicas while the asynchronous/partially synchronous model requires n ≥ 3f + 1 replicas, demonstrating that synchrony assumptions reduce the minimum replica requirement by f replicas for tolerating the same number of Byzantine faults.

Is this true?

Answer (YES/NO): NO